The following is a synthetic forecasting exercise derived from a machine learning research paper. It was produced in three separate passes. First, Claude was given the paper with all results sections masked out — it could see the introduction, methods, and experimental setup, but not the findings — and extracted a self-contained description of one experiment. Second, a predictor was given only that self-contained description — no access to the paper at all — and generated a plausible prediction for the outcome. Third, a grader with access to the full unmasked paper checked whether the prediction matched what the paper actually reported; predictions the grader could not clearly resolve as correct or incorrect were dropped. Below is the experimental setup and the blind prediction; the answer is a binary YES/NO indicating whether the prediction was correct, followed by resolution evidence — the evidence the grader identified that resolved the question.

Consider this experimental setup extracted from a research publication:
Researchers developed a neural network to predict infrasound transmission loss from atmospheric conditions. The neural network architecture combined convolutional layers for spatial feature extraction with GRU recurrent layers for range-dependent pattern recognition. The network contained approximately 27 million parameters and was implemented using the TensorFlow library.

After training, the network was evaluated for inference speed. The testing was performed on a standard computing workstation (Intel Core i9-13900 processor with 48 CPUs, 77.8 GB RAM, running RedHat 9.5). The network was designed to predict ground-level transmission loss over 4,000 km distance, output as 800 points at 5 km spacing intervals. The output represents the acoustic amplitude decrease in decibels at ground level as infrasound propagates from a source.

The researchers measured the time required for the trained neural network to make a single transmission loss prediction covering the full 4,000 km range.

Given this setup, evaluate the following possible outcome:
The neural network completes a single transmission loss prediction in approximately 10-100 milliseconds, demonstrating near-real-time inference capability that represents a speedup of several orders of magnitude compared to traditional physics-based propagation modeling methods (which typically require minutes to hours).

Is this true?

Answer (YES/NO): YES